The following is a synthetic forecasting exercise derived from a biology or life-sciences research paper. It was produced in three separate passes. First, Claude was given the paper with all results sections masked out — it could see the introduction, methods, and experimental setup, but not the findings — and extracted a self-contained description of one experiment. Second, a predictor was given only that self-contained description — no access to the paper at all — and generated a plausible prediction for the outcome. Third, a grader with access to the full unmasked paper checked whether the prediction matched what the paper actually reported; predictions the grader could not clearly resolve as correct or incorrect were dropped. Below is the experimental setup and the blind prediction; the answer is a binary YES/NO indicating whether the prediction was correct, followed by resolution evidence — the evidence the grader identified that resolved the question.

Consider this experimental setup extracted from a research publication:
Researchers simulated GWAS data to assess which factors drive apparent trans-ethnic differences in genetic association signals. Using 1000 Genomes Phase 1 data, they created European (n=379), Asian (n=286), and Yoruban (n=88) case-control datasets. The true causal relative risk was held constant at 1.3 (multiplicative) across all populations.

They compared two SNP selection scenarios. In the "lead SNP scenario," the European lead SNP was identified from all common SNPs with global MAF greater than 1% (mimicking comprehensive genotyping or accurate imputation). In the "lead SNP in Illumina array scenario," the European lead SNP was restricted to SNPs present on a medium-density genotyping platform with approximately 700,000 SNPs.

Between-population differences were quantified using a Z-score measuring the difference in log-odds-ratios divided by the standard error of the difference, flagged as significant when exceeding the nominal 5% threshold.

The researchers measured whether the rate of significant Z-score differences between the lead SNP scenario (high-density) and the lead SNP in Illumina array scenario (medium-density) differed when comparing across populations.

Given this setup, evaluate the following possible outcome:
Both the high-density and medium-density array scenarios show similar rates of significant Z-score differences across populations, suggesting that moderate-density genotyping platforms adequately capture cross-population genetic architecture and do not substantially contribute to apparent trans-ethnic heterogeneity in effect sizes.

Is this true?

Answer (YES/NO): NO